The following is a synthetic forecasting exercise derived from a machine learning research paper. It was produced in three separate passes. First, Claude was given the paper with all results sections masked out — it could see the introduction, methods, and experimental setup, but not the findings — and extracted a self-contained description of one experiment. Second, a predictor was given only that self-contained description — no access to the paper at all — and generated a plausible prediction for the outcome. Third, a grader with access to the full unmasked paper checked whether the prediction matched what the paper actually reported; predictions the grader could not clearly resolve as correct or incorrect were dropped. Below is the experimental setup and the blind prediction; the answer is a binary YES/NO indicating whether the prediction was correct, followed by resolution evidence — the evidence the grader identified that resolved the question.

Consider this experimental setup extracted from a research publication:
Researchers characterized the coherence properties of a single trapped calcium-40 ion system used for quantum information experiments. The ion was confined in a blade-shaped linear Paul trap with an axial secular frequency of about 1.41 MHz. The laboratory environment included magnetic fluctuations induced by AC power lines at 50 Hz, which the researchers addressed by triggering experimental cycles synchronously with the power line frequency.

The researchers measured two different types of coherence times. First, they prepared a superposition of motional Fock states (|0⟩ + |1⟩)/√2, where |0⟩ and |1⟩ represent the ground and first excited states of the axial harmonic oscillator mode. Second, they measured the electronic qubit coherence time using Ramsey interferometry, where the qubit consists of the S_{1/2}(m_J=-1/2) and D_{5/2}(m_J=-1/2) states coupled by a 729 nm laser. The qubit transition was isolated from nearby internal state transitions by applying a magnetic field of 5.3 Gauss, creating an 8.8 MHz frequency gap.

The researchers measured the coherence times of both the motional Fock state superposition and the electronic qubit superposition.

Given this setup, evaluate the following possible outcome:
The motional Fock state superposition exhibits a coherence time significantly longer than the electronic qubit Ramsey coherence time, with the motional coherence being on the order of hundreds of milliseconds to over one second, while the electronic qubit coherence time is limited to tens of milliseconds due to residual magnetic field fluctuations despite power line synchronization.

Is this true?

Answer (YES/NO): NO